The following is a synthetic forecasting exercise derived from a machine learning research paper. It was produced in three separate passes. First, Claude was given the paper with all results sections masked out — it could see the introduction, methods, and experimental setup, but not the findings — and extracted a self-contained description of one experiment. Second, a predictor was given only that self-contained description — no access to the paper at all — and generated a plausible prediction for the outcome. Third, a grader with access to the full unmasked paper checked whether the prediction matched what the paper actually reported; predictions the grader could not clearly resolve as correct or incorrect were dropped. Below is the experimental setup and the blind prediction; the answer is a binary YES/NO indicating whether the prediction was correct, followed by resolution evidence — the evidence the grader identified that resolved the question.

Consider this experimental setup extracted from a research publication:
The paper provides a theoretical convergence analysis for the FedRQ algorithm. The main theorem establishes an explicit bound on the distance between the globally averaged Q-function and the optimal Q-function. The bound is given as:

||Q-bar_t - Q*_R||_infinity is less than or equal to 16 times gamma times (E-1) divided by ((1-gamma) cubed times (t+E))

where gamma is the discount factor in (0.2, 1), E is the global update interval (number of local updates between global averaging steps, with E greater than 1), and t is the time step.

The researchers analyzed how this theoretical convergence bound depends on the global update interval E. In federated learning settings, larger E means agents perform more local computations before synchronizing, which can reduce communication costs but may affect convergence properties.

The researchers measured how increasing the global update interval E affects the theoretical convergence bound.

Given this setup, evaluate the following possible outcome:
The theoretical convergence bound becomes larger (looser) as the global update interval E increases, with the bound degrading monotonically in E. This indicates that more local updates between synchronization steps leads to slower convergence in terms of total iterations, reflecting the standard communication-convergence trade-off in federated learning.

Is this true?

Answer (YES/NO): YES